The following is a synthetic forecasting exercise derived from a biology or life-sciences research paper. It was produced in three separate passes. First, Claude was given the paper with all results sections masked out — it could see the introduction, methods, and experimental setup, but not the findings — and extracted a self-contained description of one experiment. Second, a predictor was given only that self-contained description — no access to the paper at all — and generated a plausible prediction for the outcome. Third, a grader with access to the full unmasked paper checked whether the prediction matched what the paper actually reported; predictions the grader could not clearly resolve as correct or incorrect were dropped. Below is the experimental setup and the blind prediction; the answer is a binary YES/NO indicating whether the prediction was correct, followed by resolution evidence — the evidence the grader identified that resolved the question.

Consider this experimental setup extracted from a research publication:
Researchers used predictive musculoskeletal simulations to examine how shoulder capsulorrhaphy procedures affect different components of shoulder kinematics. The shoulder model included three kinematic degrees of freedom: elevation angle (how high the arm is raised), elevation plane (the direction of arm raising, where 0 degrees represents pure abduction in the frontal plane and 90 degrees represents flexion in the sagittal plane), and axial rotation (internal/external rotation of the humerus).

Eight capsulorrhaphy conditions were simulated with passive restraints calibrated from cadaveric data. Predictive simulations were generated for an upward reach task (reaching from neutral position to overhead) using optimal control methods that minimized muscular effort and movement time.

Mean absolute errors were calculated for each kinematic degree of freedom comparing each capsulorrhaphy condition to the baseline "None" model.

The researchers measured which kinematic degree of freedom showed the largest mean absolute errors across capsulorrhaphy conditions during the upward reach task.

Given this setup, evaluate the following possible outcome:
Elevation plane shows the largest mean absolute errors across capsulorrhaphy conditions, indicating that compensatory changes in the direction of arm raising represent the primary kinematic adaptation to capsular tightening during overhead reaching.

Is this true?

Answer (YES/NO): NO